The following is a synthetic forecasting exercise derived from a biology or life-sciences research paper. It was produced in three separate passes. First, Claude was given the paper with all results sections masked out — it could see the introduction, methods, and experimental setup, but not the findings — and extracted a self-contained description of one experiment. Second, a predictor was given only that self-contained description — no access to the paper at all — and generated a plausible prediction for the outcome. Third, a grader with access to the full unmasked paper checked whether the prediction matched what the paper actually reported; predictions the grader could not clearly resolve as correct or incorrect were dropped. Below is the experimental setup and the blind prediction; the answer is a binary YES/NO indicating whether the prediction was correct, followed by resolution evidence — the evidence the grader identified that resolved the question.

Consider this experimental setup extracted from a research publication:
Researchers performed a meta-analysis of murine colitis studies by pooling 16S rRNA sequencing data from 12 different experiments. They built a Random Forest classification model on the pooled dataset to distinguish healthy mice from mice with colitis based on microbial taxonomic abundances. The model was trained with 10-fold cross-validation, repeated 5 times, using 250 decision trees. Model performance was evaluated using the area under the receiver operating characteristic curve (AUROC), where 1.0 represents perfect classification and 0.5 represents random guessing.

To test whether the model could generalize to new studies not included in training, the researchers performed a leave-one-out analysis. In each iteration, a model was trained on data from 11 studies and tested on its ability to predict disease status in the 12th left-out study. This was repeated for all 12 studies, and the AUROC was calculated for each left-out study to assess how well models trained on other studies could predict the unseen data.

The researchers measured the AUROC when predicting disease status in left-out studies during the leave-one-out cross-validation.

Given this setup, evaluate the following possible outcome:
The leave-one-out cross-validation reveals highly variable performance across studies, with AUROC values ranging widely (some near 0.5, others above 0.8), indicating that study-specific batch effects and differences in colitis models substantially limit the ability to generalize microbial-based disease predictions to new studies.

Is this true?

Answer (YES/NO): YES